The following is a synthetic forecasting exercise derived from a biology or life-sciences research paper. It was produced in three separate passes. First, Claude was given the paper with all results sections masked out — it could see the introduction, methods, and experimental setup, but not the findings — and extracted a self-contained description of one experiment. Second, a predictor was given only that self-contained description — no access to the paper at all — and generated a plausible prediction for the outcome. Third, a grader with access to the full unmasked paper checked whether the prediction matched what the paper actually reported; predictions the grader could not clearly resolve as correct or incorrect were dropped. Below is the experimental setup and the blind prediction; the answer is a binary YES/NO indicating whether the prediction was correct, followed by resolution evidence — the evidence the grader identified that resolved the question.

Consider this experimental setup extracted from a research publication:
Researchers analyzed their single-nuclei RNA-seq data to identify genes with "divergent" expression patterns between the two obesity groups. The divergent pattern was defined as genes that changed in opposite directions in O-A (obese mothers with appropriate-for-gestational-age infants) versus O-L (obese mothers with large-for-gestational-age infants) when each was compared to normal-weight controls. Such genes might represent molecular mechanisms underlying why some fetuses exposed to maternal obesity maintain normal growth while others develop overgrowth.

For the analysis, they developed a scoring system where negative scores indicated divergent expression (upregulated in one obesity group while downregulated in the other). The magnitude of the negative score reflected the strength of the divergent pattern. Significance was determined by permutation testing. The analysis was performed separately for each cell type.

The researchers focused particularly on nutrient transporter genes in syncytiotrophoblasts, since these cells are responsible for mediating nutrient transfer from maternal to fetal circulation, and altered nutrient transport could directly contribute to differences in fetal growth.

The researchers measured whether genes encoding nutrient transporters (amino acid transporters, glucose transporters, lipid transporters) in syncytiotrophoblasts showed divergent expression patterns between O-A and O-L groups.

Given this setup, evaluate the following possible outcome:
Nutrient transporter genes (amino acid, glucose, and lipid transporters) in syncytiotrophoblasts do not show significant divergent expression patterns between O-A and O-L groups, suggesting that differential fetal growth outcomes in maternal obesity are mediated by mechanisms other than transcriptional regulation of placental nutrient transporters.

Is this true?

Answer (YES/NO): YES